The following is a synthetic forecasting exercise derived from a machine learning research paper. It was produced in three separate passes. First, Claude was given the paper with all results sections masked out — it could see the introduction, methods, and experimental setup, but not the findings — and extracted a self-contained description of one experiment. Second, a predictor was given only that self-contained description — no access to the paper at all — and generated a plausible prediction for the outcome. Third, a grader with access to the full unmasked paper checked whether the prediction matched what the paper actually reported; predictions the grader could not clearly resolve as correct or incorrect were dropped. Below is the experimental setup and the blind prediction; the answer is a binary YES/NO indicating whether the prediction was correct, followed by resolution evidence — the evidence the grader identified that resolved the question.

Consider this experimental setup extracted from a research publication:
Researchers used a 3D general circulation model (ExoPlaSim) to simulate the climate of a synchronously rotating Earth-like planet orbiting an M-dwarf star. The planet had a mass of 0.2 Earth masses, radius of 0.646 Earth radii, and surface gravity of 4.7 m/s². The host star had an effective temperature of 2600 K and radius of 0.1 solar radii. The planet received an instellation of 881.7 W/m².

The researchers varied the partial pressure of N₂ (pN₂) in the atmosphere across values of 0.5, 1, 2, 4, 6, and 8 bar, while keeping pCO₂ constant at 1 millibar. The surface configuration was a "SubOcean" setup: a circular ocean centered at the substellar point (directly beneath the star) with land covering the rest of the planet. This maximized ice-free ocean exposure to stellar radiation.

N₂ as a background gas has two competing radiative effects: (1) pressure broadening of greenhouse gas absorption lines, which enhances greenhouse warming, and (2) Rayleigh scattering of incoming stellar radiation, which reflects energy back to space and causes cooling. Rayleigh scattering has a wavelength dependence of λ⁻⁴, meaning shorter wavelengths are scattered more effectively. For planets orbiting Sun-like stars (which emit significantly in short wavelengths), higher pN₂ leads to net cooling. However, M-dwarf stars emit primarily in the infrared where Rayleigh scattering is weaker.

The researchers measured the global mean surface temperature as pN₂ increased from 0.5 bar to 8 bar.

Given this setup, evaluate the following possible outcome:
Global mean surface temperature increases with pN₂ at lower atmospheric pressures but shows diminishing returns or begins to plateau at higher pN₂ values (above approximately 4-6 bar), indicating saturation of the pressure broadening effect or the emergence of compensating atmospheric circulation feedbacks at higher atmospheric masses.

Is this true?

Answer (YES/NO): NO